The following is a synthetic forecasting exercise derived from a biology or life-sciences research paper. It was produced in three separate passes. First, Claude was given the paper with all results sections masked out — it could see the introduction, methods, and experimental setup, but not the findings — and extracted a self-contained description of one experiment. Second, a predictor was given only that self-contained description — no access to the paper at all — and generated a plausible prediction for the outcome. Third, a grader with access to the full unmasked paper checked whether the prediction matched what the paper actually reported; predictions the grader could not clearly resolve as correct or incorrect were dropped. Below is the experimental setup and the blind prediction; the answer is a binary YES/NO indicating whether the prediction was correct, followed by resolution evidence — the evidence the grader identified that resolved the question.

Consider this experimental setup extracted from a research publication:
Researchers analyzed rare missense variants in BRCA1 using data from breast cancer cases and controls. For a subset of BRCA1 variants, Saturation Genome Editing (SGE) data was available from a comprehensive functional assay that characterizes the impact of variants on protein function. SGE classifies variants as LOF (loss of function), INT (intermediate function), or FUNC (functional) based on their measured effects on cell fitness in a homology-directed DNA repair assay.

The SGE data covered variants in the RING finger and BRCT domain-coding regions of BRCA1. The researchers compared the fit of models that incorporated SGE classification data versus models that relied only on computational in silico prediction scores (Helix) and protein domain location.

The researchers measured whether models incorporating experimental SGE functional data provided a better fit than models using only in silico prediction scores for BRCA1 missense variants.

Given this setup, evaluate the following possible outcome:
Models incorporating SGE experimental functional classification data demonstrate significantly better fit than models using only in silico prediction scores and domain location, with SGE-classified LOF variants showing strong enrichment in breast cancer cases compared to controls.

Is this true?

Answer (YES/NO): NO